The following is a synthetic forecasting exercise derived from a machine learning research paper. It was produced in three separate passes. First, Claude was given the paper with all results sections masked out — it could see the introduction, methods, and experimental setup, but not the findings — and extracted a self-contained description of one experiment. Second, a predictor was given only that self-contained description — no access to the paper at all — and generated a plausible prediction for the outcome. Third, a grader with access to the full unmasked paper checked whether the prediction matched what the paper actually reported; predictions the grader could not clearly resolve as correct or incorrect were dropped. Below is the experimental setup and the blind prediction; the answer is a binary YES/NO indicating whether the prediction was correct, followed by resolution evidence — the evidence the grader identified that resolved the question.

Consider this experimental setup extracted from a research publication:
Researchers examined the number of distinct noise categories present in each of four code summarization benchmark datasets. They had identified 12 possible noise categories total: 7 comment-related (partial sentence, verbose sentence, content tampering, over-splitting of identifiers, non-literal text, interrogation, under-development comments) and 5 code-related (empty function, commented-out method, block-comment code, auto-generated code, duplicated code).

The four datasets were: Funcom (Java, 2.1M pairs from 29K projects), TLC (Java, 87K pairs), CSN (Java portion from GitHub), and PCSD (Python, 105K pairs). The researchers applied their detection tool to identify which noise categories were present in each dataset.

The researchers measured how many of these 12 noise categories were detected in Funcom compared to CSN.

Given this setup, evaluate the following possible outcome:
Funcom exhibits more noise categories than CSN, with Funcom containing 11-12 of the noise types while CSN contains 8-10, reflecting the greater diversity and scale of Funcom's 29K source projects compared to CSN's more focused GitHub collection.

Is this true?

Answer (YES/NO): NO